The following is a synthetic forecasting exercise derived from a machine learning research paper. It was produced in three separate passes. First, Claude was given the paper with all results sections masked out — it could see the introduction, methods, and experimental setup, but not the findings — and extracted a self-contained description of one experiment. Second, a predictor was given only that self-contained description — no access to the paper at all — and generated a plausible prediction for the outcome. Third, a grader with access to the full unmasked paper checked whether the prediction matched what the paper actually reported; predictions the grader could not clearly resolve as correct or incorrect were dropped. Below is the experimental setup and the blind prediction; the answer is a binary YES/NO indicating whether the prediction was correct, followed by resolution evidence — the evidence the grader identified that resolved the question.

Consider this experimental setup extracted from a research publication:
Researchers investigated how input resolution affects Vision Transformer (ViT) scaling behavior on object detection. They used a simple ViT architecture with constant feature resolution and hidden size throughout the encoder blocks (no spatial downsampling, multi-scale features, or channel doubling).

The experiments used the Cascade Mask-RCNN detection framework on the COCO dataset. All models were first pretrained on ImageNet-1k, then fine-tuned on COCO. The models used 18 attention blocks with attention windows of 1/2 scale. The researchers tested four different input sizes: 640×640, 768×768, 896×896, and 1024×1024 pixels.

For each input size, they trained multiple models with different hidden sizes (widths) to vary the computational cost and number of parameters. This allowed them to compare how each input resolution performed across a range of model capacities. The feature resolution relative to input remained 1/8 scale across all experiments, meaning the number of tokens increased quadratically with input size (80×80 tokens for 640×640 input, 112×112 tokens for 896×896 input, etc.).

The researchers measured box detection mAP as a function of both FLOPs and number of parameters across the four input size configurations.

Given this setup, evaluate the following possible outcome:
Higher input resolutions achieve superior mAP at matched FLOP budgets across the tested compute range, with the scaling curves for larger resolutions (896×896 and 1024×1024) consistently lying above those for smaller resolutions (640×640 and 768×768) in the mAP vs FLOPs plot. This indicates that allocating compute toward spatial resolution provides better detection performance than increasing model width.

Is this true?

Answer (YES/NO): NO